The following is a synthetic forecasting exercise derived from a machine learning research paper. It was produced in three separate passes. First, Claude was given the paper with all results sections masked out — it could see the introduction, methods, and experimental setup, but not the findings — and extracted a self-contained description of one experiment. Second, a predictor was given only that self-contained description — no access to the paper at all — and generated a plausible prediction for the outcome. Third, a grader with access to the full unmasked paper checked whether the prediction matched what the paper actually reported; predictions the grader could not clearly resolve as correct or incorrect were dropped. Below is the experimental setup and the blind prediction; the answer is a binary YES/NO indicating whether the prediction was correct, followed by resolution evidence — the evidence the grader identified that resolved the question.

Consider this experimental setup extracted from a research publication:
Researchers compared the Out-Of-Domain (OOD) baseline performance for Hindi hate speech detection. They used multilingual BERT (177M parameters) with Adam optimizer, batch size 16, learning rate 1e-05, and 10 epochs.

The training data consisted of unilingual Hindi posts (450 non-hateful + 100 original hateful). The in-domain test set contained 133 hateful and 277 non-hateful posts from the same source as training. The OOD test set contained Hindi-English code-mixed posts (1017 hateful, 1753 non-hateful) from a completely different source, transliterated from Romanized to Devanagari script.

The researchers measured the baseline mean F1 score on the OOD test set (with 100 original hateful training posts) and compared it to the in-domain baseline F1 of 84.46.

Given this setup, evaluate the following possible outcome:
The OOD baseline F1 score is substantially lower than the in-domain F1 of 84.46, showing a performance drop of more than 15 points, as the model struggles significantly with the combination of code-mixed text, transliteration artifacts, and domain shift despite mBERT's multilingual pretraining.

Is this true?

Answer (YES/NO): YES